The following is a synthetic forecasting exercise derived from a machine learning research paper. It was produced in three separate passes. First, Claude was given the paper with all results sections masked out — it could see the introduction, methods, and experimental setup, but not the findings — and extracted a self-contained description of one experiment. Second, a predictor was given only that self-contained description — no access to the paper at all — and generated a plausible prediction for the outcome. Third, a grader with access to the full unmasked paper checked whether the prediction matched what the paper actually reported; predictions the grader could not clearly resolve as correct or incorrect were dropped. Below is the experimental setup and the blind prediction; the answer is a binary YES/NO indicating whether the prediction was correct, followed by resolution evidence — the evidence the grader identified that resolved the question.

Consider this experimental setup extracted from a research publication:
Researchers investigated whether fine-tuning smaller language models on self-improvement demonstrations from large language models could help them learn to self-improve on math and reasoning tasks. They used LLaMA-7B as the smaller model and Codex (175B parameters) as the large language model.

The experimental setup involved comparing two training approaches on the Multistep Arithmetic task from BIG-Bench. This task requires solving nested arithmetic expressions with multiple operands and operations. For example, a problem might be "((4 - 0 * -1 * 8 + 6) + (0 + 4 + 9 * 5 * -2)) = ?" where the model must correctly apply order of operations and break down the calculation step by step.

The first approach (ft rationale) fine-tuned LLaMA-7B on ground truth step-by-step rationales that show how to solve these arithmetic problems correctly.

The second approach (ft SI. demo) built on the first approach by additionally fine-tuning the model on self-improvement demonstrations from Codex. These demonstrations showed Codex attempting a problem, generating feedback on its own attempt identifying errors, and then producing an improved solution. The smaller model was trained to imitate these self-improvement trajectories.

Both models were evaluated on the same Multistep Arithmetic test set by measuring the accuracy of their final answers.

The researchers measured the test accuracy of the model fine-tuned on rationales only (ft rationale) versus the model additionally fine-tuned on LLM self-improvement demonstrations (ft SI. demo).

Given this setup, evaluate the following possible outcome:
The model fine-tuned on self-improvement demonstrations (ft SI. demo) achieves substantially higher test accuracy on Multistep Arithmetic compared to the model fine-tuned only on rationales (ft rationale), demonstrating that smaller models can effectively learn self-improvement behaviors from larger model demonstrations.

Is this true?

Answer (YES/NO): NO